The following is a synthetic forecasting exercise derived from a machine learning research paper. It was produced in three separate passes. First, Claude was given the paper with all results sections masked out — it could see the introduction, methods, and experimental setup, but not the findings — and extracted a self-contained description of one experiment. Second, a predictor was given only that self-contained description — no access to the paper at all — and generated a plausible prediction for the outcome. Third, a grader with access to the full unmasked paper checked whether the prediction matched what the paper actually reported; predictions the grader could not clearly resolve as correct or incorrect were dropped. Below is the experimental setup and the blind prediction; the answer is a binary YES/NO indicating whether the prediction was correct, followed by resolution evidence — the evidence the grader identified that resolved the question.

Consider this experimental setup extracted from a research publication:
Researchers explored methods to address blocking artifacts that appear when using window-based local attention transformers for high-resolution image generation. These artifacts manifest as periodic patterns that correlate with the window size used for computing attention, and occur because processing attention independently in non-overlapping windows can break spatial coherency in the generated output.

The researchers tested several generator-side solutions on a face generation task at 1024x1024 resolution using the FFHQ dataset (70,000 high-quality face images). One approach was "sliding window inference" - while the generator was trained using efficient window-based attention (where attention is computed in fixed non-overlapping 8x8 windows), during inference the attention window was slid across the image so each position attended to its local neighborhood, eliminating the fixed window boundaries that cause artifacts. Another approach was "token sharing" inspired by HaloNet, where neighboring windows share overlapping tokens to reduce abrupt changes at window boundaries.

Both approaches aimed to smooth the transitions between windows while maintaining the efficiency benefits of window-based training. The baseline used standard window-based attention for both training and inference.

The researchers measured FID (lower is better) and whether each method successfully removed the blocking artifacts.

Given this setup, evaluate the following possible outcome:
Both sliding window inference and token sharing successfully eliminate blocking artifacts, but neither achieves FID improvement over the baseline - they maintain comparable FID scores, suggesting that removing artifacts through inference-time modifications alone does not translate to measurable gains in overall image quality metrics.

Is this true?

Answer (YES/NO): NO